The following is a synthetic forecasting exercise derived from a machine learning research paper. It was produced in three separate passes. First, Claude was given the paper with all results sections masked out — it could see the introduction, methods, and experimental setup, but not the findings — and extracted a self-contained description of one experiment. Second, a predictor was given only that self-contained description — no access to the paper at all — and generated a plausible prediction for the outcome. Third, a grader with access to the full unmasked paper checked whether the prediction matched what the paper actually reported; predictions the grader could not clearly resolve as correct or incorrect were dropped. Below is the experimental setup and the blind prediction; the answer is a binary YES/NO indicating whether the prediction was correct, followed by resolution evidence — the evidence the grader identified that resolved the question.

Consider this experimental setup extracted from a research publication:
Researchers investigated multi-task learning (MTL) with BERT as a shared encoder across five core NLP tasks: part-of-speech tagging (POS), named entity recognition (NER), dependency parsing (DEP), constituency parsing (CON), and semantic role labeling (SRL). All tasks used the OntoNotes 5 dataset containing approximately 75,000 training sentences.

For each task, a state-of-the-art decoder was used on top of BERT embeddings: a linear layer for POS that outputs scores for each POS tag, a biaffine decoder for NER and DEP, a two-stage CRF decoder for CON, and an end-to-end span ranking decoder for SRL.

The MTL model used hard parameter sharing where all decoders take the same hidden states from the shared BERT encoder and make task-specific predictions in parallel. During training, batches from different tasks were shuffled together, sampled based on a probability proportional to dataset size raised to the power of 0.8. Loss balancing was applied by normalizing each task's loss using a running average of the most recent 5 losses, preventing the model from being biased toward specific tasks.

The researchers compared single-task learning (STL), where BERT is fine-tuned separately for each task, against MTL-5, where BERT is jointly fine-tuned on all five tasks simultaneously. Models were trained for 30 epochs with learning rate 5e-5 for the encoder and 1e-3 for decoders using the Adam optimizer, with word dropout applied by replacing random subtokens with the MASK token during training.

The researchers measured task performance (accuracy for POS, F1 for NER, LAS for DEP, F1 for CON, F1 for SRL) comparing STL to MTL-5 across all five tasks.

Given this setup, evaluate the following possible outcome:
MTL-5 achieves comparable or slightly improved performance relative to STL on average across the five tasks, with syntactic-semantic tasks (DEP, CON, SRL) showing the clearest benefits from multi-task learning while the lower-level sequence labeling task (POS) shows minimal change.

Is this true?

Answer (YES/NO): NO